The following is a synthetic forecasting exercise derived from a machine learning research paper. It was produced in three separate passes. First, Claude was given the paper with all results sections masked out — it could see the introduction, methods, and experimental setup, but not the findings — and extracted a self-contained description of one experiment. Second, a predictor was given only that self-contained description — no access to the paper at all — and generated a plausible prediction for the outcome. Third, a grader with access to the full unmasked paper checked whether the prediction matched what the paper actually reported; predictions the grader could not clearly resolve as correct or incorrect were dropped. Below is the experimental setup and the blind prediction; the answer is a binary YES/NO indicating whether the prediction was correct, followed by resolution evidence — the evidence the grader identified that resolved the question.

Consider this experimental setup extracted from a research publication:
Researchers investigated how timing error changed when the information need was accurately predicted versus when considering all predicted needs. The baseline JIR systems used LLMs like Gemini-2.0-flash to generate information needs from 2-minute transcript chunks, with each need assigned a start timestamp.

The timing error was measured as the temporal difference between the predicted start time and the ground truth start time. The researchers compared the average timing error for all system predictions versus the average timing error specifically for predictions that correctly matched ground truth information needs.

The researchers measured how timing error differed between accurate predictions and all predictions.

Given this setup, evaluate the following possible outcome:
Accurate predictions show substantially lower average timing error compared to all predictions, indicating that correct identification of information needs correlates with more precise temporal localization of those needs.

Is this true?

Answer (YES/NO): YES